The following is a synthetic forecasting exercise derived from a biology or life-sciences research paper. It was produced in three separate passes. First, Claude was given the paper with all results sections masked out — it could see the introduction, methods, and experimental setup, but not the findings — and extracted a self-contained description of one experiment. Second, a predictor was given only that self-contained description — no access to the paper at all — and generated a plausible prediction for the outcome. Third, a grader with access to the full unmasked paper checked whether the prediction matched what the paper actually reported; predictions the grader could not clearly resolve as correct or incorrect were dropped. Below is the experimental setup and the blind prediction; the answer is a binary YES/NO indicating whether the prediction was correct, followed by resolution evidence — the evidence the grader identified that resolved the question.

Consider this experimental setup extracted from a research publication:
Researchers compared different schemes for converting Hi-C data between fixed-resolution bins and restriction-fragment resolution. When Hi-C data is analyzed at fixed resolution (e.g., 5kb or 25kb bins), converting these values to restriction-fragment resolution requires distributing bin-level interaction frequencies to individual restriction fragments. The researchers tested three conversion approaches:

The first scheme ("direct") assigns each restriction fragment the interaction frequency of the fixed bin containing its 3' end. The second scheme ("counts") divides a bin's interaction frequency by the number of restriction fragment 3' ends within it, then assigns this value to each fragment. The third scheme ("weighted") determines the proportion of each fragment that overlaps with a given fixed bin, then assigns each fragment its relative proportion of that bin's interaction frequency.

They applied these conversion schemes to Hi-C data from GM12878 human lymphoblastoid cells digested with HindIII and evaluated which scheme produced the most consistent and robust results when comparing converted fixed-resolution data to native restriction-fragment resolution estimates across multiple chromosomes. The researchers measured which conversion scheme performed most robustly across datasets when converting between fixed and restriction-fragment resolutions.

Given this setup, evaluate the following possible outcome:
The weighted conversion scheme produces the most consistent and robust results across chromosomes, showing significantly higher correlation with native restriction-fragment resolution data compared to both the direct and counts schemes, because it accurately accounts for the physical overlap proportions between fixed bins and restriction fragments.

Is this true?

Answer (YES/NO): NO